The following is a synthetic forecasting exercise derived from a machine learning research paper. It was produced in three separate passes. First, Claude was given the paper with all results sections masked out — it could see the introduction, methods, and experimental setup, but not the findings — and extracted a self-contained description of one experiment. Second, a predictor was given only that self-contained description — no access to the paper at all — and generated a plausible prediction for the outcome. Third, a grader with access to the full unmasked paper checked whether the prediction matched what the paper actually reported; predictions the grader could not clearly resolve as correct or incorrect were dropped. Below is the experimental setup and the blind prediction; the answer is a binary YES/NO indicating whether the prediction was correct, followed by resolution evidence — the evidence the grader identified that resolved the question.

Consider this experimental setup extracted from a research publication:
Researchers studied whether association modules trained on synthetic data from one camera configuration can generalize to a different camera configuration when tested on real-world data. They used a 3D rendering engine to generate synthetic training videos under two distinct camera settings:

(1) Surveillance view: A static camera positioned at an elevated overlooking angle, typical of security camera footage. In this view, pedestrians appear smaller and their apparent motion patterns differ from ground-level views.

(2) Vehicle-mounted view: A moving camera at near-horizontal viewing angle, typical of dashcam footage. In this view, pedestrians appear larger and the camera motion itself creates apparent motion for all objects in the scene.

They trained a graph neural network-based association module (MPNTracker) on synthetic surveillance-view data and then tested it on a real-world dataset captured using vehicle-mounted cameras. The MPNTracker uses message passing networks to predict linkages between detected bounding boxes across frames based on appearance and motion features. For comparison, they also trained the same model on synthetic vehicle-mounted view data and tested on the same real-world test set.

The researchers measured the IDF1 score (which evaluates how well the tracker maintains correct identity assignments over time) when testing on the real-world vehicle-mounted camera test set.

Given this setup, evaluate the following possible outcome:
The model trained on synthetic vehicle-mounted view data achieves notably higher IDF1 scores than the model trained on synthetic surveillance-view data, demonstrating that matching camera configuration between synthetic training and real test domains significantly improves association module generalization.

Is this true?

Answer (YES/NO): YES